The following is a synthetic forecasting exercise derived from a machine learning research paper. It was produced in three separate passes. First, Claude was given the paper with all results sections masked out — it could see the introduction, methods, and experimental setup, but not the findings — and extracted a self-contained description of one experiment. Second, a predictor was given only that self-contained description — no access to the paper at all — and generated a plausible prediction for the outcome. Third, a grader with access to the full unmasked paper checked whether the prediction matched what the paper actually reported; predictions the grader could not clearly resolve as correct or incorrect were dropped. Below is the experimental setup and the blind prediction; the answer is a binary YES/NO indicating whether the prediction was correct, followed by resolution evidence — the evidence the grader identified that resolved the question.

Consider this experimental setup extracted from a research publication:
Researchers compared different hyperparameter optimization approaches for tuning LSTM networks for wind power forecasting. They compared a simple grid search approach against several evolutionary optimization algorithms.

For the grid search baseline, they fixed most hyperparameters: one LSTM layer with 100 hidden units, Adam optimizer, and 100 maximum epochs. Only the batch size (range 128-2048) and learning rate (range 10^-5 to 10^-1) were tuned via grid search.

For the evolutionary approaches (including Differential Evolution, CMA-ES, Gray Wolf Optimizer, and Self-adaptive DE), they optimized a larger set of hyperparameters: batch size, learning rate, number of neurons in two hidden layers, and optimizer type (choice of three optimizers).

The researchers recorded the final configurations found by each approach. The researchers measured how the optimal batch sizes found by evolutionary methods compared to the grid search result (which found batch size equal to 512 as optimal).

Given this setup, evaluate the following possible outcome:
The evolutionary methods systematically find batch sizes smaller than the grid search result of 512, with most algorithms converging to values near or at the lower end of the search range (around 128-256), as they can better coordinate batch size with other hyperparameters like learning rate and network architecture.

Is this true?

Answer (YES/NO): NO